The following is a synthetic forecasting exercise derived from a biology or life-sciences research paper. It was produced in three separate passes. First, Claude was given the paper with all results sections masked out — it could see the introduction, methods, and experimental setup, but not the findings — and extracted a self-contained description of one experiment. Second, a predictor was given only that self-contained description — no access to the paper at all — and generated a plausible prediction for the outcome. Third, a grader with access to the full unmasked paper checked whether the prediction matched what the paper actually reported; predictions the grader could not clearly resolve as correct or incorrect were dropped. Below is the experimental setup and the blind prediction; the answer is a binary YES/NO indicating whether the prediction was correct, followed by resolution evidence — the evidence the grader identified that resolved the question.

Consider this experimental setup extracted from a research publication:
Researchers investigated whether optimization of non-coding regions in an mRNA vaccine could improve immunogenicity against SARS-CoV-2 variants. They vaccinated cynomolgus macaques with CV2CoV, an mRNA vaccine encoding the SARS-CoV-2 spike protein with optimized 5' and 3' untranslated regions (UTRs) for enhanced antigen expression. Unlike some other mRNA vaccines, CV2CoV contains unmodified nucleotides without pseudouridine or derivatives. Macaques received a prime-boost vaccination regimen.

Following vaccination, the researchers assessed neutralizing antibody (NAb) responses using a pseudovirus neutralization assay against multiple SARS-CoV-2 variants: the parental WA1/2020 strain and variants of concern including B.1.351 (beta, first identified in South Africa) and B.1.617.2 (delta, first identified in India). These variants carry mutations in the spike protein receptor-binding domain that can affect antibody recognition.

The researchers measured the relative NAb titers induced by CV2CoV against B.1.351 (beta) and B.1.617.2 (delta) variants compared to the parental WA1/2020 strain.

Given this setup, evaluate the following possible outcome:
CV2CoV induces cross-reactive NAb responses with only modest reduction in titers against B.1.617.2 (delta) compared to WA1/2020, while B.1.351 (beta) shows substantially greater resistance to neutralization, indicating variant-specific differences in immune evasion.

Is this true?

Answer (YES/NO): NO